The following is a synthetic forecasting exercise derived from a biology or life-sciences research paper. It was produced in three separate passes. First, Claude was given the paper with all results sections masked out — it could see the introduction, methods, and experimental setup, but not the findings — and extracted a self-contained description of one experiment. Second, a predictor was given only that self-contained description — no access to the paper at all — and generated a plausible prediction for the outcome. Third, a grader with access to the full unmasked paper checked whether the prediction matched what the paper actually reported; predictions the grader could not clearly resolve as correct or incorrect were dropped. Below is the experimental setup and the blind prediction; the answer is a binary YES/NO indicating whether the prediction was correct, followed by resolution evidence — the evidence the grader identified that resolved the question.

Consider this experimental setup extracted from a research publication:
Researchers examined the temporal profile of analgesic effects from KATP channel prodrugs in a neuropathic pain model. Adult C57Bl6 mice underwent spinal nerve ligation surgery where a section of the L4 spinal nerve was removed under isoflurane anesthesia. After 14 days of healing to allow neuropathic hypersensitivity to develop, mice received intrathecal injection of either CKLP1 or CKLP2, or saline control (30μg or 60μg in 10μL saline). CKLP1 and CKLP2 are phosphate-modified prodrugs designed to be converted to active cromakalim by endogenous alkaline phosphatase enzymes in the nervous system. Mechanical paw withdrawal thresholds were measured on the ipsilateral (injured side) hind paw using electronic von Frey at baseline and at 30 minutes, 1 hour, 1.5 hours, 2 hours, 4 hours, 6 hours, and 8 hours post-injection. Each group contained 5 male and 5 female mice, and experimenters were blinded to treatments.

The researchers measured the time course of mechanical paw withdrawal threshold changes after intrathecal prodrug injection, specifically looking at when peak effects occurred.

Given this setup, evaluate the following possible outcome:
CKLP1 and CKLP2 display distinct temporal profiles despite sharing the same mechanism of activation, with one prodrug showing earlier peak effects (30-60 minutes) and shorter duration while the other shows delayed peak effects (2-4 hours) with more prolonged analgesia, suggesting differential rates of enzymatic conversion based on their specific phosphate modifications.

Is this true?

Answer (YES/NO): NO